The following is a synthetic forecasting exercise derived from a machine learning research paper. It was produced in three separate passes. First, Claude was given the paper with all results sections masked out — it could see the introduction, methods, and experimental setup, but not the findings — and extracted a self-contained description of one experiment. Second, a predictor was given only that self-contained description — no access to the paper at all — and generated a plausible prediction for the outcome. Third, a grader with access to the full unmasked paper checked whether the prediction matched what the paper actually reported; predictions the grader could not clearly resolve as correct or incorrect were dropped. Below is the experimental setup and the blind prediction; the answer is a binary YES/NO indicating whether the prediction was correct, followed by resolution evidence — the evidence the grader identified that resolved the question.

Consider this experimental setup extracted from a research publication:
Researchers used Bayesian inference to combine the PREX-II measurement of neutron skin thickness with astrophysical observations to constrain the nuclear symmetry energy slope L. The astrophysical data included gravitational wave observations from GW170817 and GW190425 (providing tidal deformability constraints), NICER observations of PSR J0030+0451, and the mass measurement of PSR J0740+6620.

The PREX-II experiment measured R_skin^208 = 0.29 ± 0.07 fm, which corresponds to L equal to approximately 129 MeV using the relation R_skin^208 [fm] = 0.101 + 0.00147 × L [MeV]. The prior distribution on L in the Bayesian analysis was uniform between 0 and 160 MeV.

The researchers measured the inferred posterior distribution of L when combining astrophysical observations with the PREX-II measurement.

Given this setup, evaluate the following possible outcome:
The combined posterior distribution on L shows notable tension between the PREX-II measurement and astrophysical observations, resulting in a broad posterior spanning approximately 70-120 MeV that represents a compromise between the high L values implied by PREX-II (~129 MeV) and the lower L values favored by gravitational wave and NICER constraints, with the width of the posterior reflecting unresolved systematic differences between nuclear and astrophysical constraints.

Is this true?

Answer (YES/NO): NO